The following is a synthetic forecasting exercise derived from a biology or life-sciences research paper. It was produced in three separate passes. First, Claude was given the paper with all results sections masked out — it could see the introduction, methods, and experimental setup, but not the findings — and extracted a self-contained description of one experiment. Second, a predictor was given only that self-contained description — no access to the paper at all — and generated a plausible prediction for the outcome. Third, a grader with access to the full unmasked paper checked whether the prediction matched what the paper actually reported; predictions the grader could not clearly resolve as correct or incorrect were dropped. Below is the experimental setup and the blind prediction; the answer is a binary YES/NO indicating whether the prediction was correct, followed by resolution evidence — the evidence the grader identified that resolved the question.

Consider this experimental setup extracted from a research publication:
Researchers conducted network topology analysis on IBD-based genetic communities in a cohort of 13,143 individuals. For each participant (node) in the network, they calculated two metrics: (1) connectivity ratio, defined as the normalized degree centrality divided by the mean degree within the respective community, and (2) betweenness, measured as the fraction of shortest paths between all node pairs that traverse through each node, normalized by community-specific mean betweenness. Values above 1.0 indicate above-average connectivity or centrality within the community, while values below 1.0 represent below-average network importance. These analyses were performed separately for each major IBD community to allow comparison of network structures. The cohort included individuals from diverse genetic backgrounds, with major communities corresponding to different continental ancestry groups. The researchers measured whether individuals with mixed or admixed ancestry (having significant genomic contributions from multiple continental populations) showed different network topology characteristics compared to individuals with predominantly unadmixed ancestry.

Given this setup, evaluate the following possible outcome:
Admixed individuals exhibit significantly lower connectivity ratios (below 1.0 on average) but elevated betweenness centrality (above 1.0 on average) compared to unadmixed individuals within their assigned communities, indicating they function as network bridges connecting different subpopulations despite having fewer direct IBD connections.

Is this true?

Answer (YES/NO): NO